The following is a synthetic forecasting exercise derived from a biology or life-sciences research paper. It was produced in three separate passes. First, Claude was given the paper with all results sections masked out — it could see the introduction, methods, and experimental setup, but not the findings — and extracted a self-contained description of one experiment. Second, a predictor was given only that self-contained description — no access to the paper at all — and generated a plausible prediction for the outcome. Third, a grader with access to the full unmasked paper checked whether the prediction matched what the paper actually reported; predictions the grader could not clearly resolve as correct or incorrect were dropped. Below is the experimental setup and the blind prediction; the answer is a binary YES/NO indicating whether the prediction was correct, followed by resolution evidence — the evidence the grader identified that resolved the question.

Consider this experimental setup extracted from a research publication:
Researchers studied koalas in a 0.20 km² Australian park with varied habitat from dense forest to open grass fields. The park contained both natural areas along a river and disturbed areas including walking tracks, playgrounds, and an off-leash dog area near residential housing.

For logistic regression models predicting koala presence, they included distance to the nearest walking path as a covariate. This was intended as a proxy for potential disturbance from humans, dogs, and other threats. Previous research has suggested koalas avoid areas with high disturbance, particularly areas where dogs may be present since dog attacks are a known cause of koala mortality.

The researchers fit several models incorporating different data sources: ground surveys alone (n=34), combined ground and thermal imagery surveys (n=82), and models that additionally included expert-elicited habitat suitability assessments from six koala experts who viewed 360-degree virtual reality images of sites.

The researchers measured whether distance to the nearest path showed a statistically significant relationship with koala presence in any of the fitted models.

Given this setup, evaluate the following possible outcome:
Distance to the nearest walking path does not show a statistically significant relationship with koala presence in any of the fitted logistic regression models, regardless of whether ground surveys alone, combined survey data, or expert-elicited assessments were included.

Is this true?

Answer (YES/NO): YES